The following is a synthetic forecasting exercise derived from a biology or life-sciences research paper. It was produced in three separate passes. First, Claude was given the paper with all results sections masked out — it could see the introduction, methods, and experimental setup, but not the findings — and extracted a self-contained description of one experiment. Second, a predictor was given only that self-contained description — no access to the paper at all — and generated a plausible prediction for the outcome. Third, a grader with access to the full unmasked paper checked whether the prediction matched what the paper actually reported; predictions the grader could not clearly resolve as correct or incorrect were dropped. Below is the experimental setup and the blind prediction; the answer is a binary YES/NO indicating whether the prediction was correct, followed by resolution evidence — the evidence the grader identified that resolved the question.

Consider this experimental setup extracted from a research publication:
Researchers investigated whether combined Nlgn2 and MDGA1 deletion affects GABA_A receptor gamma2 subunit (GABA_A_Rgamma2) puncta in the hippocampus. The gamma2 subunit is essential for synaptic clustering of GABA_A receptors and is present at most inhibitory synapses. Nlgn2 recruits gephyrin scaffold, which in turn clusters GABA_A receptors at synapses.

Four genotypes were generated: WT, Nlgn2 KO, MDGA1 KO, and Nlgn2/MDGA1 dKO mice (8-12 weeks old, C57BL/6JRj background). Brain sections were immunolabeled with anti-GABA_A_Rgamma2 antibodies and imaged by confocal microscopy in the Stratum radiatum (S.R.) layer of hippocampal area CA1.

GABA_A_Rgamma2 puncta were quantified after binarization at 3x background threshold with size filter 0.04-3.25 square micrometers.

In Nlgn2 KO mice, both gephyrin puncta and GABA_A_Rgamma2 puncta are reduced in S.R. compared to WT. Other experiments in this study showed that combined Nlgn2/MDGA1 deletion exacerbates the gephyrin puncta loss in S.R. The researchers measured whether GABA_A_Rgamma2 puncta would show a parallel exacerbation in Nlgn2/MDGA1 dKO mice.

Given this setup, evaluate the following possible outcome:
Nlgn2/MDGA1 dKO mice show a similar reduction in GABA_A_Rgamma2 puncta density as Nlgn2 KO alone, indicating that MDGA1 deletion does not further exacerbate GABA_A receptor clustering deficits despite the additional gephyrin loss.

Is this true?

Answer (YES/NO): YES